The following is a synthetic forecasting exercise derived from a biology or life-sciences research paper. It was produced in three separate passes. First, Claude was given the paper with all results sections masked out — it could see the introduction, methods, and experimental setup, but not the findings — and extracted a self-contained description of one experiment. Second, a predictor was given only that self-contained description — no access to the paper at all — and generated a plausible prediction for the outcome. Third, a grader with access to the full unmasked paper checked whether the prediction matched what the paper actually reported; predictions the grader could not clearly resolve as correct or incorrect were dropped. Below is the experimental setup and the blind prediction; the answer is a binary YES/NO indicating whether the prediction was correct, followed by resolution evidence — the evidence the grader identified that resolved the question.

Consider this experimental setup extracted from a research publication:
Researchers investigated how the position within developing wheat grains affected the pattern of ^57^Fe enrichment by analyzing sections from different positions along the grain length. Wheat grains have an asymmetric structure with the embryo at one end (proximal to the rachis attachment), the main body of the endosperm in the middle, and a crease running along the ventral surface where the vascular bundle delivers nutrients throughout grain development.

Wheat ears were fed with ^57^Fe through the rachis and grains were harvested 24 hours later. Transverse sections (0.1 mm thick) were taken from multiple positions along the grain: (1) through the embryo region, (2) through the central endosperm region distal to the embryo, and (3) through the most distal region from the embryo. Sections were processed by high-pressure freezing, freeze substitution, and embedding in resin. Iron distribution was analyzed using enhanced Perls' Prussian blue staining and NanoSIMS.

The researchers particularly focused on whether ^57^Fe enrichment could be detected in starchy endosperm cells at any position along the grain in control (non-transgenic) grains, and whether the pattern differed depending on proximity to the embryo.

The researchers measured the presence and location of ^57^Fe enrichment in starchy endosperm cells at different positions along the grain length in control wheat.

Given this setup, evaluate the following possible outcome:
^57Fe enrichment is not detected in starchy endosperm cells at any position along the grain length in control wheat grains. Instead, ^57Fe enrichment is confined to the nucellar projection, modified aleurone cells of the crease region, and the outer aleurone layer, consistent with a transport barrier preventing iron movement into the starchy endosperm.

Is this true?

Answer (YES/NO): NO